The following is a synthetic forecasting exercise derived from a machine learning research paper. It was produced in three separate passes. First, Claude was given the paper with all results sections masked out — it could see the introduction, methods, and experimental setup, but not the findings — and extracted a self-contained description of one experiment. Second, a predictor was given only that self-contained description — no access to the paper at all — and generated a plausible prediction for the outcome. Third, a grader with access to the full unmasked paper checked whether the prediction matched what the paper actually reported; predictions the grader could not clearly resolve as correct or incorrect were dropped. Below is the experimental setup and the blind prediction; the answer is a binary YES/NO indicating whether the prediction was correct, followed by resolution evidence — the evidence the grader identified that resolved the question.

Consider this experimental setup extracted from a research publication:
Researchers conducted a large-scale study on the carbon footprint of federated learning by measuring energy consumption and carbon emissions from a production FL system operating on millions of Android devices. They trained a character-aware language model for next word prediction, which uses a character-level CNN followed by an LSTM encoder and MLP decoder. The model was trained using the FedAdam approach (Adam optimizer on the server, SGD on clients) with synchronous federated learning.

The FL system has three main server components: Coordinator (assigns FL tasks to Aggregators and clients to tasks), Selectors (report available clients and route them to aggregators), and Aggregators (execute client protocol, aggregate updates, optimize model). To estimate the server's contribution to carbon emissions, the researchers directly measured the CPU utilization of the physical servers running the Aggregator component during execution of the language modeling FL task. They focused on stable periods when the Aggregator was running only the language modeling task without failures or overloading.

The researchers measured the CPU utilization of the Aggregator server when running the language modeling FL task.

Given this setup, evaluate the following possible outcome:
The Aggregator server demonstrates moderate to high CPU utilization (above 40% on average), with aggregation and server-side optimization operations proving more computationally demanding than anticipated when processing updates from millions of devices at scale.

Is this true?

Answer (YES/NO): NO